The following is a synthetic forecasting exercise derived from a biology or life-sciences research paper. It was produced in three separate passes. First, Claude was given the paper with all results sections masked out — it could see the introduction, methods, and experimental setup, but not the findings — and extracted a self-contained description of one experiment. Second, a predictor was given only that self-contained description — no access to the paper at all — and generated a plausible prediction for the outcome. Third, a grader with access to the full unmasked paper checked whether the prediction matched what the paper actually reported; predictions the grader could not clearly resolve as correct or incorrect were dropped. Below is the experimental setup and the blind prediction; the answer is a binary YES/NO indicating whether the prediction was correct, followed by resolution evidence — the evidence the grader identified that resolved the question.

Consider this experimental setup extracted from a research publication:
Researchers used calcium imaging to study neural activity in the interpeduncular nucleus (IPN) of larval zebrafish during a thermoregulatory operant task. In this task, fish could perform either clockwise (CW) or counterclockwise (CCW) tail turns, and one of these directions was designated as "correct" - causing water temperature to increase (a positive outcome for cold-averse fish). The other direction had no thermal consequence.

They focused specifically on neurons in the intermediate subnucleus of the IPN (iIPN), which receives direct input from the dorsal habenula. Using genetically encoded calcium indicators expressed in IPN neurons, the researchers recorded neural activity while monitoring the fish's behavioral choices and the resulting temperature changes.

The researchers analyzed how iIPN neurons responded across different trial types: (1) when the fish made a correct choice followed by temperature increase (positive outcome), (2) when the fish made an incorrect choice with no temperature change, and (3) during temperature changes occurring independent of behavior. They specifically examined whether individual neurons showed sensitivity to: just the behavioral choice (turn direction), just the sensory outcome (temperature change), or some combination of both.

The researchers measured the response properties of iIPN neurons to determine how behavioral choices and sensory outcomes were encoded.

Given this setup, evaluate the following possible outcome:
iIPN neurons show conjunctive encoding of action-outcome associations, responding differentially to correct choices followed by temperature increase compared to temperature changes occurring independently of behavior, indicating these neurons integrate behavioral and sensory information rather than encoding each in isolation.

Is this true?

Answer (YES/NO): YES